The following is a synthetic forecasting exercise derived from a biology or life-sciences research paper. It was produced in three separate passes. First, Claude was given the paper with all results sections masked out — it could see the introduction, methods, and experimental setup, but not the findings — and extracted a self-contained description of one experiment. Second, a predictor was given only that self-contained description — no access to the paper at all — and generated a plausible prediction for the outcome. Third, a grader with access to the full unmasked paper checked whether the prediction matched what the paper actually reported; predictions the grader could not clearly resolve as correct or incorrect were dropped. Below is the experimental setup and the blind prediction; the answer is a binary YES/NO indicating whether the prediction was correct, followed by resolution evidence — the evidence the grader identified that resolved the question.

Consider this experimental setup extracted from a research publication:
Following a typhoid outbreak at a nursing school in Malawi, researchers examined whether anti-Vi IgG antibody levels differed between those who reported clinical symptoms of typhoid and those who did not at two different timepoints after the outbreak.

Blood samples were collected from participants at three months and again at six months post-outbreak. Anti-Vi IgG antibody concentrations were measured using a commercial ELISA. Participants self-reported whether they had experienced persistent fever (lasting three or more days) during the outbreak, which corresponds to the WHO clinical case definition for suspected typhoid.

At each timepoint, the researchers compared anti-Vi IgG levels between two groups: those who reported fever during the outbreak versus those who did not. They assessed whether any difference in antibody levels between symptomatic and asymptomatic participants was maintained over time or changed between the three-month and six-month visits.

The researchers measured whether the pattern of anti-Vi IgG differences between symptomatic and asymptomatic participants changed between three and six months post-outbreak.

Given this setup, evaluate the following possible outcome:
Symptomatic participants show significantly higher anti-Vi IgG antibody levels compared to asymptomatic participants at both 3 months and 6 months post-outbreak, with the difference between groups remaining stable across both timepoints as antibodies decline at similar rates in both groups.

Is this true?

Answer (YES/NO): NO